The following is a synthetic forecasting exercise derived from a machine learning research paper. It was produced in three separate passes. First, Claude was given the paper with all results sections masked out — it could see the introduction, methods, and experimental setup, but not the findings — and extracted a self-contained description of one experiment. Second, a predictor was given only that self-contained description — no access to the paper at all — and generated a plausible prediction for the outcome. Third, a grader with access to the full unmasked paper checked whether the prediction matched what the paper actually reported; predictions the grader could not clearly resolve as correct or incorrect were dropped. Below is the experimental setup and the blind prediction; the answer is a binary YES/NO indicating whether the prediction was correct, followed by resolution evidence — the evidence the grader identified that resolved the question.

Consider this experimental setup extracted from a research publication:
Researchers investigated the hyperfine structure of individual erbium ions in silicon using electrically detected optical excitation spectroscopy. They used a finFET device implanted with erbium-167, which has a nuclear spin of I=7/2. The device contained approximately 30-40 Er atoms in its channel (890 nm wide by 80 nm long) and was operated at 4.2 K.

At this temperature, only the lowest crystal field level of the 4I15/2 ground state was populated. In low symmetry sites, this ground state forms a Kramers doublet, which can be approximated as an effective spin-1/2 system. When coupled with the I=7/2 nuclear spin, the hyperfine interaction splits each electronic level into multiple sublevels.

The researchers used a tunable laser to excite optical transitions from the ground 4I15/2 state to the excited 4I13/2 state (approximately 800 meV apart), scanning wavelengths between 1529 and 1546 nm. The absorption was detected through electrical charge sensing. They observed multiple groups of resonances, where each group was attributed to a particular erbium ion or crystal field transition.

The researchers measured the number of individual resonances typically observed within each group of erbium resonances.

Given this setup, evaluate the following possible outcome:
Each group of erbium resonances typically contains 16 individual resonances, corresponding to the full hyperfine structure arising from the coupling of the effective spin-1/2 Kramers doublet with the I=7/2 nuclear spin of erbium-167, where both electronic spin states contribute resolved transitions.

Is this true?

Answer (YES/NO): NO